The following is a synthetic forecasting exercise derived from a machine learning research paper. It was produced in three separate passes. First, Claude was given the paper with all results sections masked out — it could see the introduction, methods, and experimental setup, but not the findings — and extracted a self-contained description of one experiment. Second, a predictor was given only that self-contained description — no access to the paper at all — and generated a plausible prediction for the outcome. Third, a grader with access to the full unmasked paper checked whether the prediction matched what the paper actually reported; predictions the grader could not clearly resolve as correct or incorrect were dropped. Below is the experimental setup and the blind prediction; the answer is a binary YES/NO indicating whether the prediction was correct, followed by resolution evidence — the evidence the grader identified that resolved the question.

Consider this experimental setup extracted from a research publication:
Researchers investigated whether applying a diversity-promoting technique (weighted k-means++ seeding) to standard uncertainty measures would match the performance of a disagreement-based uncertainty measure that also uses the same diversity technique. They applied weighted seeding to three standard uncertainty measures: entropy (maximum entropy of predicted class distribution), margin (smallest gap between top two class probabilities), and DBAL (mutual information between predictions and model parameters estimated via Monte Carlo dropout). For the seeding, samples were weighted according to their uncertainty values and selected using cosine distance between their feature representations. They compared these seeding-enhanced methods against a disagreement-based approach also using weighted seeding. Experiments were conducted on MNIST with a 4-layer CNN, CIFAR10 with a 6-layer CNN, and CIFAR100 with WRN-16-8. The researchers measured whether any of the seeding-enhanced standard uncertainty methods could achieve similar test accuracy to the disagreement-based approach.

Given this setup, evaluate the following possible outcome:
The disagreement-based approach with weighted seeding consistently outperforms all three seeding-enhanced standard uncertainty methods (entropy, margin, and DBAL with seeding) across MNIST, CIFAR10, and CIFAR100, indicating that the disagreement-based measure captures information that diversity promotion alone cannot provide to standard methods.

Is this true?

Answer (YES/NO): YES